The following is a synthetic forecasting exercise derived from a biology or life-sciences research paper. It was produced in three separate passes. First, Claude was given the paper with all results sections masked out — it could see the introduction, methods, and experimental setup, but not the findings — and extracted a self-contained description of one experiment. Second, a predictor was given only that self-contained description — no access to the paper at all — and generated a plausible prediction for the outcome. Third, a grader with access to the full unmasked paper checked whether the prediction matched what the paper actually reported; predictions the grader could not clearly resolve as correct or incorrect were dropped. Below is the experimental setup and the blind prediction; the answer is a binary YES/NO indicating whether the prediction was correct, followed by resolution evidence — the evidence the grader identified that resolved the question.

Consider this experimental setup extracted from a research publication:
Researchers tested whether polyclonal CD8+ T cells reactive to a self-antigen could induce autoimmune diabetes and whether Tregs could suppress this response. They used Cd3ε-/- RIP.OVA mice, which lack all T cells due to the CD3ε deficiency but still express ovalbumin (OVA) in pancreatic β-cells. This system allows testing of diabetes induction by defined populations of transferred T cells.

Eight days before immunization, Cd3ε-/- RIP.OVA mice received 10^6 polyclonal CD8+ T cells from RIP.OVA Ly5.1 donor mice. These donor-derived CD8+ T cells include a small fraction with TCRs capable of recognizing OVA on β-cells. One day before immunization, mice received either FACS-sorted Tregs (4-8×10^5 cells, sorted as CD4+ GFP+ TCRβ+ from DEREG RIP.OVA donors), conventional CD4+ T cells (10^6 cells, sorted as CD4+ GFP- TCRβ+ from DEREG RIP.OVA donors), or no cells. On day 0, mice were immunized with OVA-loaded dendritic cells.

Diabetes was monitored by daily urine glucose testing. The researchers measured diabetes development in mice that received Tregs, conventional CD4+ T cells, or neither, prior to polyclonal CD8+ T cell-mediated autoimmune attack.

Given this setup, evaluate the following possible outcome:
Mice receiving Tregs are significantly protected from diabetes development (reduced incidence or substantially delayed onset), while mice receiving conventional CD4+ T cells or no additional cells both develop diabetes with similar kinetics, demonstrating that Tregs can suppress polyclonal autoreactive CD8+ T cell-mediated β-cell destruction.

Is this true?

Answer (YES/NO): NO